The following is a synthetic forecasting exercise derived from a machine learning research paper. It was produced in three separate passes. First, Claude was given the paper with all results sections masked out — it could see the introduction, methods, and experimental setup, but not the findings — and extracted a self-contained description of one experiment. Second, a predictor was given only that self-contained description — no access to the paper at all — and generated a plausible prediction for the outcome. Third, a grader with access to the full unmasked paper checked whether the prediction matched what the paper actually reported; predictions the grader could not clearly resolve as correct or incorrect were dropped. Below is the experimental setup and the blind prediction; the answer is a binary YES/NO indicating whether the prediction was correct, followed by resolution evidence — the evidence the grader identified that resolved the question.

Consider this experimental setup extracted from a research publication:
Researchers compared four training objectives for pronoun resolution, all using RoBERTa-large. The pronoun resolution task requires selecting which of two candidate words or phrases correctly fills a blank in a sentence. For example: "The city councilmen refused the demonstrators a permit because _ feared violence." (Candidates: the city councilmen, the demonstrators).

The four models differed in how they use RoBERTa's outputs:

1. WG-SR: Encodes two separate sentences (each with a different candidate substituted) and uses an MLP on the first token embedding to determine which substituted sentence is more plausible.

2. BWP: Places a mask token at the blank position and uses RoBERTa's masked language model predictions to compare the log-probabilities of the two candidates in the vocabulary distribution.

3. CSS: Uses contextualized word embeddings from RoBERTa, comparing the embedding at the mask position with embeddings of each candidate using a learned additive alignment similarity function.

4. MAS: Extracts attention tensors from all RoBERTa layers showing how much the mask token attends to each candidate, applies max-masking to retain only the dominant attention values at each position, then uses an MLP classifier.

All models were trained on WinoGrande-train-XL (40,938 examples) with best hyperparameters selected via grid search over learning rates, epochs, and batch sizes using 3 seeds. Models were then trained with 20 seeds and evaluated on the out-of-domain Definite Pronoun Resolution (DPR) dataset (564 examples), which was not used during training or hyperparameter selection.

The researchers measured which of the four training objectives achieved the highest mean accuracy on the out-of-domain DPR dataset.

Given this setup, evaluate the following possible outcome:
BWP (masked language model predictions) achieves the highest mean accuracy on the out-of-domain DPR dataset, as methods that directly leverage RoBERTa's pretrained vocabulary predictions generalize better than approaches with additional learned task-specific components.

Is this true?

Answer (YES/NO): NO